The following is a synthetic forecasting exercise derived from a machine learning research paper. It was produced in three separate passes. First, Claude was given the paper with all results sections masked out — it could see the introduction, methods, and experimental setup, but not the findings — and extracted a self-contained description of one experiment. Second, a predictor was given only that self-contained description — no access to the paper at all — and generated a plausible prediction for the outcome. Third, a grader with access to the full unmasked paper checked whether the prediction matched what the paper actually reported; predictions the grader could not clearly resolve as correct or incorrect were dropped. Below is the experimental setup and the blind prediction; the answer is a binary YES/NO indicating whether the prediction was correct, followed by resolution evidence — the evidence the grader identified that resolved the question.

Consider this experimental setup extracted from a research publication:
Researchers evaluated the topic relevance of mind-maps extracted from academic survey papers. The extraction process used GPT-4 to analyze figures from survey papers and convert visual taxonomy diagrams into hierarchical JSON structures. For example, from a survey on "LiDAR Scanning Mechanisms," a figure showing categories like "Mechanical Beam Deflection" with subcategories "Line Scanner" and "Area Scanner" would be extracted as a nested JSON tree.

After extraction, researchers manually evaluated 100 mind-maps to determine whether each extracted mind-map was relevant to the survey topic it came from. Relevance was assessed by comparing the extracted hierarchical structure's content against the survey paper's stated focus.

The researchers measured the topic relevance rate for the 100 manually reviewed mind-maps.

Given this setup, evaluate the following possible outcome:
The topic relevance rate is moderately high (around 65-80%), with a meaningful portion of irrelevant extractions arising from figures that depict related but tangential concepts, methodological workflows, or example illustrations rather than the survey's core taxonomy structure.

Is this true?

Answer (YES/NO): YES